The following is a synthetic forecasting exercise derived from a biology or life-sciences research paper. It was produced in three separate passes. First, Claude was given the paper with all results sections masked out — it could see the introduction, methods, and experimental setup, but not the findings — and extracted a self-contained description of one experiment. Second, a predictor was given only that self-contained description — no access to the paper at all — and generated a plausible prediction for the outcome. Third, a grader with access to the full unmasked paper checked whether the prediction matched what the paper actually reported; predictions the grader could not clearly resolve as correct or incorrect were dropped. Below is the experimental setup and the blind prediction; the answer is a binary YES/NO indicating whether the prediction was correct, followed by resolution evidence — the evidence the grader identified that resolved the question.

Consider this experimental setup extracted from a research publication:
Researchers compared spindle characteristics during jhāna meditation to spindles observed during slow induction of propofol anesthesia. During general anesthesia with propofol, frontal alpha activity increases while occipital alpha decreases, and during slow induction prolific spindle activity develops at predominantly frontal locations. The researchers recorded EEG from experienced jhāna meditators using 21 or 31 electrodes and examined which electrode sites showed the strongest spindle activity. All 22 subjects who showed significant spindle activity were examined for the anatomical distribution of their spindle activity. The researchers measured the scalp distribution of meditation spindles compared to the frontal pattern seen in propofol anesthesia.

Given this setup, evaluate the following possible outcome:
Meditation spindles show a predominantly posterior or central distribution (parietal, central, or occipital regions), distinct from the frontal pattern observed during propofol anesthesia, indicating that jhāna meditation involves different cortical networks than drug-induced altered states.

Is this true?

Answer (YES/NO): YES